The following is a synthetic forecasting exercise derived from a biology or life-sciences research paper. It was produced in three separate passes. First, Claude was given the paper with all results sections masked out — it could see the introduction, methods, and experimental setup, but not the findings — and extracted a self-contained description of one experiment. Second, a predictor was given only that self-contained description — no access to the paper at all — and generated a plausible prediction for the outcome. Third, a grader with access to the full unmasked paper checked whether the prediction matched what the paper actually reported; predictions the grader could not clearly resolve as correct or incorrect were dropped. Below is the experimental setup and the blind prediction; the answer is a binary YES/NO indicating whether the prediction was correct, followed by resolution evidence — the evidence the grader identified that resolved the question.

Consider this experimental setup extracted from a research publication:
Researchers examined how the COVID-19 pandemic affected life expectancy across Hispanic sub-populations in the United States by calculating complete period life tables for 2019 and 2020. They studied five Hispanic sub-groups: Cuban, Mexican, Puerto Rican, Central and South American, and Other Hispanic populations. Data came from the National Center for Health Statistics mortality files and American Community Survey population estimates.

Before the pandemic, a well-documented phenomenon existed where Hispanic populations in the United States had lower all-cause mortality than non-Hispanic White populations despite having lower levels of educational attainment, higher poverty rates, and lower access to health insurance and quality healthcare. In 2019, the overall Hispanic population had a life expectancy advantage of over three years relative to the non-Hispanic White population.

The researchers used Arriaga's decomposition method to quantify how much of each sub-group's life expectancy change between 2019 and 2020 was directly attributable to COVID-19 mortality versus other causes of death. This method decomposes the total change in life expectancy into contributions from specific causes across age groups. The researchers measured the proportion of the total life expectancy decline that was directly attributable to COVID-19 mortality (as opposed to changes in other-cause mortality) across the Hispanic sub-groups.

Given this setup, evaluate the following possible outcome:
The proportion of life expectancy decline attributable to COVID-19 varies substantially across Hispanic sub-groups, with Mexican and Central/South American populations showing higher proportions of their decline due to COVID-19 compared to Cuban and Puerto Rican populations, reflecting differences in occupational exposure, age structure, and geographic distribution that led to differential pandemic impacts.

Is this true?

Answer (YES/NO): YES